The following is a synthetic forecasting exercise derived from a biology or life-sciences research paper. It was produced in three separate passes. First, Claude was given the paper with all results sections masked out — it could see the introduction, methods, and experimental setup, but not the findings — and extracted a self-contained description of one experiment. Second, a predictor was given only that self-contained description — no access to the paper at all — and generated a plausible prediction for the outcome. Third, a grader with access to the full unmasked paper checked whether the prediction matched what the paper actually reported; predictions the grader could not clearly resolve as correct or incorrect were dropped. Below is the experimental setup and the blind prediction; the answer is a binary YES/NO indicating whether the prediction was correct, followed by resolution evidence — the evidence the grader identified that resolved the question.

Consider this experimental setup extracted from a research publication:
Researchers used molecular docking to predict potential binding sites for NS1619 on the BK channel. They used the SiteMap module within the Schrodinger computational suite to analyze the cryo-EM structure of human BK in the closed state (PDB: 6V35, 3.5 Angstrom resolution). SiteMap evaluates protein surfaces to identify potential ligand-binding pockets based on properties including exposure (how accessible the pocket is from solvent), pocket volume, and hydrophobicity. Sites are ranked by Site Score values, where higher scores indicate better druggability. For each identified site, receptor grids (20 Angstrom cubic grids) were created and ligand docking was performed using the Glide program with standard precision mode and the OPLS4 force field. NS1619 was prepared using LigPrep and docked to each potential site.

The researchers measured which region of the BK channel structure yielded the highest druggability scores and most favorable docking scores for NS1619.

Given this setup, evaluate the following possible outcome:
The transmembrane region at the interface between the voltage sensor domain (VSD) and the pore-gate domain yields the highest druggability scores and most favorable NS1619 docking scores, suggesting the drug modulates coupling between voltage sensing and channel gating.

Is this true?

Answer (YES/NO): NO